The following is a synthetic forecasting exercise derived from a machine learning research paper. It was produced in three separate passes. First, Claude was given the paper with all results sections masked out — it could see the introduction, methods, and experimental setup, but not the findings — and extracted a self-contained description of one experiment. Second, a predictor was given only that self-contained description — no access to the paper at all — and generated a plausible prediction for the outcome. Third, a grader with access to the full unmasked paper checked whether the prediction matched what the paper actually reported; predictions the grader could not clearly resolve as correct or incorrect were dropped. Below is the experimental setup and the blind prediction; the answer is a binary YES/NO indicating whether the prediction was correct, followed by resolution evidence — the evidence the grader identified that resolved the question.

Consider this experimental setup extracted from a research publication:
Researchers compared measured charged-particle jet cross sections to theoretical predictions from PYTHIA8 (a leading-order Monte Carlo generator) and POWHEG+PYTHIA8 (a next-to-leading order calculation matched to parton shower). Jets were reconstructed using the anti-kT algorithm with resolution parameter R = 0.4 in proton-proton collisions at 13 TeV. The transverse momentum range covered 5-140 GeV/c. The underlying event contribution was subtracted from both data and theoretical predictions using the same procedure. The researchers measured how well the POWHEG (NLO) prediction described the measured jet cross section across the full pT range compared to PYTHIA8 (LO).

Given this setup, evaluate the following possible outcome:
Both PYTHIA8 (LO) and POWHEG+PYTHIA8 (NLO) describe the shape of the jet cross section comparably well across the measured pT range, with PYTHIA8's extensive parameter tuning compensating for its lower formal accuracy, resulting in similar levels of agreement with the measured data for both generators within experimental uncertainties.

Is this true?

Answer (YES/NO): NO